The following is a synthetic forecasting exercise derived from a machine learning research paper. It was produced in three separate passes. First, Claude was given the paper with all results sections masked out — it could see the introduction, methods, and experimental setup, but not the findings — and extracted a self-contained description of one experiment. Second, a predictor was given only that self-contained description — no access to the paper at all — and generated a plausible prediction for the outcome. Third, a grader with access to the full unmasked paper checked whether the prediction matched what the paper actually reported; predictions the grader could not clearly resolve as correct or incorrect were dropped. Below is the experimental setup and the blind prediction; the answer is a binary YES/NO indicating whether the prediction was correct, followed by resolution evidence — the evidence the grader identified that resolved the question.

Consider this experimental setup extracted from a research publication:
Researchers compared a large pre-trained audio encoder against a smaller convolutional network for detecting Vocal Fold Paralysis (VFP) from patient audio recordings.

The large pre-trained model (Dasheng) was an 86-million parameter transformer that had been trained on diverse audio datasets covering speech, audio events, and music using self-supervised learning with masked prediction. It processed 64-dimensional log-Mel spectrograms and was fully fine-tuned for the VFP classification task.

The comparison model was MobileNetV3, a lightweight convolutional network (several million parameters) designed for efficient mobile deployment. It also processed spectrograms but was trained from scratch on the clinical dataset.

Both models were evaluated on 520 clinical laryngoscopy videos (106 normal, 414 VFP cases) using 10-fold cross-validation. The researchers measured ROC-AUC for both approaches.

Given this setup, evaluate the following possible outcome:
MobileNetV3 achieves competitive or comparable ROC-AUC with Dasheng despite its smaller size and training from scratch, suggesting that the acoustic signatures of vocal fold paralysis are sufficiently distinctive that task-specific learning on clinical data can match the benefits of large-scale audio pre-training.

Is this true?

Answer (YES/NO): NO